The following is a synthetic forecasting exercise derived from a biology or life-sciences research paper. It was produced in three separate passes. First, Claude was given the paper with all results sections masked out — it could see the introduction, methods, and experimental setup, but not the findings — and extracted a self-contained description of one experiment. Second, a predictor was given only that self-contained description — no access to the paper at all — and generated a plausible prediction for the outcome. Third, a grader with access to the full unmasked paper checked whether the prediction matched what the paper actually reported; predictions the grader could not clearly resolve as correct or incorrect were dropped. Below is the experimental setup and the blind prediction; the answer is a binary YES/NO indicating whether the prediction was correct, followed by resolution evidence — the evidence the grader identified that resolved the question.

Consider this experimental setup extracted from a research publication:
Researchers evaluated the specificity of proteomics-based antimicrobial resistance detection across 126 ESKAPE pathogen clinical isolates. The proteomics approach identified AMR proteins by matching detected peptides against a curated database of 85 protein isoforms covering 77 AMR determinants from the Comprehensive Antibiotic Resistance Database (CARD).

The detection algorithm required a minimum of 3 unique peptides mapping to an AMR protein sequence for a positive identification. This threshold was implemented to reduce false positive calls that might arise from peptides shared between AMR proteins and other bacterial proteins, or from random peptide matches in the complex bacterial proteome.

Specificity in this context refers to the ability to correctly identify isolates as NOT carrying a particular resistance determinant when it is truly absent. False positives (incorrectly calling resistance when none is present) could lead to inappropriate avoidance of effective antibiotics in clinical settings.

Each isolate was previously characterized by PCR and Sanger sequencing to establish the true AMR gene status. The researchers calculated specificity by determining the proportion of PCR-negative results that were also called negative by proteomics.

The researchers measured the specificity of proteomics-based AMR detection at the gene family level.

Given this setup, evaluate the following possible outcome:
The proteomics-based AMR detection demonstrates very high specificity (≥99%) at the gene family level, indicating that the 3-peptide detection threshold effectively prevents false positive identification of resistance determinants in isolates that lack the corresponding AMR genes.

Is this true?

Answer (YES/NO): YES